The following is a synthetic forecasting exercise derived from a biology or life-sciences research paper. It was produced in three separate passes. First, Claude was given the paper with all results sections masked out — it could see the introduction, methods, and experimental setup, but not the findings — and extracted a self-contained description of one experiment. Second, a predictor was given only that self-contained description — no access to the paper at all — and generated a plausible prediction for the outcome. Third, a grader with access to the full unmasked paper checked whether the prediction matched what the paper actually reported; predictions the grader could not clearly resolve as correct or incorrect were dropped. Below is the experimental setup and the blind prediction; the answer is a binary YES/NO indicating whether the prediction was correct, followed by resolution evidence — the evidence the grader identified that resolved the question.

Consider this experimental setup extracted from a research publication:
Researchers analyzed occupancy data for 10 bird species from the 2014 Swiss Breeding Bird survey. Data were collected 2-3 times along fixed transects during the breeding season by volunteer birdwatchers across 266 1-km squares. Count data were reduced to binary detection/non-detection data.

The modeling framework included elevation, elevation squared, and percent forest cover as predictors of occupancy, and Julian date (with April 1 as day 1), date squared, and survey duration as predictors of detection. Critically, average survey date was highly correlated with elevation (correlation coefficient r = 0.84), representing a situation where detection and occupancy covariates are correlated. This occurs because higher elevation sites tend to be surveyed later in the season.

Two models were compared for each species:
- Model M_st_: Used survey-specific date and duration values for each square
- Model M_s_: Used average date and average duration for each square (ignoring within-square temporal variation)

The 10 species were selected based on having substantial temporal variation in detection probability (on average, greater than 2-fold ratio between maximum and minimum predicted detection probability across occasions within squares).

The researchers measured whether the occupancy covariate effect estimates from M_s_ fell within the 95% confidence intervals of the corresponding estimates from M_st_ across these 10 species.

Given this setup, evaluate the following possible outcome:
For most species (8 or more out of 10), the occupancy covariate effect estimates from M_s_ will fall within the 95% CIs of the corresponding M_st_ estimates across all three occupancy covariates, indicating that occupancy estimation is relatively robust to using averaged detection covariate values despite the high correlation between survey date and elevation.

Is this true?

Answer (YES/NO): YES